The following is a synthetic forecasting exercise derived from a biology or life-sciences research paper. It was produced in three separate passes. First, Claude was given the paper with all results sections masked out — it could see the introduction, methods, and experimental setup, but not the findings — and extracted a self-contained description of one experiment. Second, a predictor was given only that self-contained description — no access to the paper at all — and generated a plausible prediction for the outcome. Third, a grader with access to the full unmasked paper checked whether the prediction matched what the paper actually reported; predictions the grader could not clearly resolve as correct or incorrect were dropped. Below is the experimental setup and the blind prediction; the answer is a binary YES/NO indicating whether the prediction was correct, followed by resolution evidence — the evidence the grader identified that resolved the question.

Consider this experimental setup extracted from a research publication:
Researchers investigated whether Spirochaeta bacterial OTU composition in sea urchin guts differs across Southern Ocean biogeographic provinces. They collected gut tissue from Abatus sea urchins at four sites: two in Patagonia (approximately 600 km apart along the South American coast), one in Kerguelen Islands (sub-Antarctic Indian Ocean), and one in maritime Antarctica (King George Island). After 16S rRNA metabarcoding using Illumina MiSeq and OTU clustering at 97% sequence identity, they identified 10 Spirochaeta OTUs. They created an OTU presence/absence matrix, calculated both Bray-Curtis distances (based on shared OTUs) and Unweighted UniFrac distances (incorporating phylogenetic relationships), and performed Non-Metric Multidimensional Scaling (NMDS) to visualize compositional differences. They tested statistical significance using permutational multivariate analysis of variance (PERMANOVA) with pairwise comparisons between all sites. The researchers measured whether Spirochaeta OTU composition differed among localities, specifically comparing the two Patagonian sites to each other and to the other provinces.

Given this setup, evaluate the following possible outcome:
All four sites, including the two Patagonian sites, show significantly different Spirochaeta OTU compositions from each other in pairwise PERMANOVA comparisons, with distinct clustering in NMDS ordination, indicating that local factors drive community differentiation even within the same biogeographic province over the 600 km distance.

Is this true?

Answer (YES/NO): NO